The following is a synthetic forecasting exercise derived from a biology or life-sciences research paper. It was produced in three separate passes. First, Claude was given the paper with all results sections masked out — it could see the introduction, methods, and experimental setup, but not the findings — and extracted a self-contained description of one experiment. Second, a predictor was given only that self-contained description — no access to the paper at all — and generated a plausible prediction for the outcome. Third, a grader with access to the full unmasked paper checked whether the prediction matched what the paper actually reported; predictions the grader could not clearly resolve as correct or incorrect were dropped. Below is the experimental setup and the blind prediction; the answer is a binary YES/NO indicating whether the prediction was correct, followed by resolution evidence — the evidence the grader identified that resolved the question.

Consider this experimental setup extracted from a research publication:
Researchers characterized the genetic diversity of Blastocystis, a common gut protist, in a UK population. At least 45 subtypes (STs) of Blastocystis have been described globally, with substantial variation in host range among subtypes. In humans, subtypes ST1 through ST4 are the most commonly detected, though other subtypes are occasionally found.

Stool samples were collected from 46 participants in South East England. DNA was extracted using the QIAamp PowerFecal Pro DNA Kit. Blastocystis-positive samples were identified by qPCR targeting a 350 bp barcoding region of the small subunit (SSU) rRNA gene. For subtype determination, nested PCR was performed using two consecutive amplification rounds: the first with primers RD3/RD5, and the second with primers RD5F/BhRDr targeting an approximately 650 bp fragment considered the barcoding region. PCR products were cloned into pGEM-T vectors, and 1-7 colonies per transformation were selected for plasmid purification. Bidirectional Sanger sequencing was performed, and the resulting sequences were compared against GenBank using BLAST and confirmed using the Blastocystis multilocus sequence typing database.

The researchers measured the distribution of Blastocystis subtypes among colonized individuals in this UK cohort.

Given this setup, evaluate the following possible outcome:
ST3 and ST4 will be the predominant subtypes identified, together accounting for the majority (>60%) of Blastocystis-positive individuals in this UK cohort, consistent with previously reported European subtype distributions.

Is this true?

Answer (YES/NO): NO